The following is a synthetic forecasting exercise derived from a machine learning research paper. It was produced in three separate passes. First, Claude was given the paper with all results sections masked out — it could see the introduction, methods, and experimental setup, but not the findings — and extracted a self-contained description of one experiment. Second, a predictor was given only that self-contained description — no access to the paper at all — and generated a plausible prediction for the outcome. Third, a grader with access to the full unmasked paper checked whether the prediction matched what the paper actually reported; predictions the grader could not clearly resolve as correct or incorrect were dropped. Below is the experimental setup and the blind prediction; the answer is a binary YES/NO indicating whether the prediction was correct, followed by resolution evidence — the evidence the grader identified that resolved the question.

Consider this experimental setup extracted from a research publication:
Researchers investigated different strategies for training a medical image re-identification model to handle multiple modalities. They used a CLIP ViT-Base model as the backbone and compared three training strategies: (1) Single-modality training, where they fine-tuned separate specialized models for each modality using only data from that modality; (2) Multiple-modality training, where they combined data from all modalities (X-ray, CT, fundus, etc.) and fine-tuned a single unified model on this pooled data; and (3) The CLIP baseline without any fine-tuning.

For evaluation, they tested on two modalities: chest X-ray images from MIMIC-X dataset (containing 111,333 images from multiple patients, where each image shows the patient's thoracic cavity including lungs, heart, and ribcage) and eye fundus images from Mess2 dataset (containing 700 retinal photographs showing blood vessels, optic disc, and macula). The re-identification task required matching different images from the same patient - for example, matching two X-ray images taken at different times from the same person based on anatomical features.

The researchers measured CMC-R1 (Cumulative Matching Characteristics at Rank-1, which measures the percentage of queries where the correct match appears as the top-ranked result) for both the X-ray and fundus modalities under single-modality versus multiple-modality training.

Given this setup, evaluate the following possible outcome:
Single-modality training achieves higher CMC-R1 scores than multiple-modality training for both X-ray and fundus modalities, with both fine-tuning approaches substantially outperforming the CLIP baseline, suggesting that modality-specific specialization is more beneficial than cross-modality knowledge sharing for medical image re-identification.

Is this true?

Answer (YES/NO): NO